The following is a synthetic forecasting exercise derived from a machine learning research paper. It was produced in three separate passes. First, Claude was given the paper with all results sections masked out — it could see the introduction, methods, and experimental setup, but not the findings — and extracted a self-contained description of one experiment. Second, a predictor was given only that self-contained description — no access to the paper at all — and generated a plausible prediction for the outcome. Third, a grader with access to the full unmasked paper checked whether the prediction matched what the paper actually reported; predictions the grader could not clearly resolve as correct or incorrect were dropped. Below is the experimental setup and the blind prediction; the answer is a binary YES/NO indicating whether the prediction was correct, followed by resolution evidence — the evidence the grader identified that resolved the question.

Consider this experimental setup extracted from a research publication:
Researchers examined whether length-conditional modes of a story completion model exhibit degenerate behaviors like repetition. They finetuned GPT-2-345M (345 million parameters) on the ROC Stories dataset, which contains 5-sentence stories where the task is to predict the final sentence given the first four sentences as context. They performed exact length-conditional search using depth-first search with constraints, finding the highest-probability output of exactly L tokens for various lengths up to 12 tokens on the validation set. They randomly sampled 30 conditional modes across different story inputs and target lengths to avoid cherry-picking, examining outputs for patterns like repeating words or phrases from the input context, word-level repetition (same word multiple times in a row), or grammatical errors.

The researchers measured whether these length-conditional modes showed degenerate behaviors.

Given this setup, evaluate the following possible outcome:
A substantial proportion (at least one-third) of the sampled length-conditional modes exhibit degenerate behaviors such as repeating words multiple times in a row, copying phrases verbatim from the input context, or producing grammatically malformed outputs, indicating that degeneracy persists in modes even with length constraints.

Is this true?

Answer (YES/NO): NO